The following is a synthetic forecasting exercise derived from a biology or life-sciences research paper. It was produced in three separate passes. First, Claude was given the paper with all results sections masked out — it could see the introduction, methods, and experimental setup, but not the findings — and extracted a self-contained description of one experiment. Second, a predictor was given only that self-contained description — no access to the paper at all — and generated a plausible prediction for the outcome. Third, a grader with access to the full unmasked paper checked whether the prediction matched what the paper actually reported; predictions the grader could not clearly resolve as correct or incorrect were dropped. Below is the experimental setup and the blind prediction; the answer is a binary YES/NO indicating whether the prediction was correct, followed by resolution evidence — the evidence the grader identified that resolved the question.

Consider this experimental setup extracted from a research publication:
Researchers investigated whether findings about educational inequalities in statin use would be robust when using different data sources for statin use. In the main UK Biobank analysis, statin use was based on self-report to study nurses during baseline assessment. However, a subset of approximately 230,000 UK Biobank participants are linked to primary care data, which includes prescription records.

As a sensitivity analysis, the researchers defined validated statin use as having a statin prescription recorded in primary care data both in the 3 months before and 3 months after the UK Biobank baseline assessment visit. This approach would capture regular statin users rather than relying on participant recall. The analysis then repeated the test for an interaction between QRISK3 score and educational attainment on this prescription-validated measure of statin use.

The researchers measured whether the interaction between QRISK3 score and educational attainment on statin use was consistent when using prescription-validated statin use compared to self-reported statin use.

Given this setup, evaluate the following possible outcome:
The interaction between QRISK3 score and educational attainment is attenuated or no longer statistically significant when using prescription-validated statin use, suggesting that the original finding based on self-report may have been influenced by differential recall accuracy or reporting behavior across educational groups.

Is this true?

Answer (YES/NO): NO